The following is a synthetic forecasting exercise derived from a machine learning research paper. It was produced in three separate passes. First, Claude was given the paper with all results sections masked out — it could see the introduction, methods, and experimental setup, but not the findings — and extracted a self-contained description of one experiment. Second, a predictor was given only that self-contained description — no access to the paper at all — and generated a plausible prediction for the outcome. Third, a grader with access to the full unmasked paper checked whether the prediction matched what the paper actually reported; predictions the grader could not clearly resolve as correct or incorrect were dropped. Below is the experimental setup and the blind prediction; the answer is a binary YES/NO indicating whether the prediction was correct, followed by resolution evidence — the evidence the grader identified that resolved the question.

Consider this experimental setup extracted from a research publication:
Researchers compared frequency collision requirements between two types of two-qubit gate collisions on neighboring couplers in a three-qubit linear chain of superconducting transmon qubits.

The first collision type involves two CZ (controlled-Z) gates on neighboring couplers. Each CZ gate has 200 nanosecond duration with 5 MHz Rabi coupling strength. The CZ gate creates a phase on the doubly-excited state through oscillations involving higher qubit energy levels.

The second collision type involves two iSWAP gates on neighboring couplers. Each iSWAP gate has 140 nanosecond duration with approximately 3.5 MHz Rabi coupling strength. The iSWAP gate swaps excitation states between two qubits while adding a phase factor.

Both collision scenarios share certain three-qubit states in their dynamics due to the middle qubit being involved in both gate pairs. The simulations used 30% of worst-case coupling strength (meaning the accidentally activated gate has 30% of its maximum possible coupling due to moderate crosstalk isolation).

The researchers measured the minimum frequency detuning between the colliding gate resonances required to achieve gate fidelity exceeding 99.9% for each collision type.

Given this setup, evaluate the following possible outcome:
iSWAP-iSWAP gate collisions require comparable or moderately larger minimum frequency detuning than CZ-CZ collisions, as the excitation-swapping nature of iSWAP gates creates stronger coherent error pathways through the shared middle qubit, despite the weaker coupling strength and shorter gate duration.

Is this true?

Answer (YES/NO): NO